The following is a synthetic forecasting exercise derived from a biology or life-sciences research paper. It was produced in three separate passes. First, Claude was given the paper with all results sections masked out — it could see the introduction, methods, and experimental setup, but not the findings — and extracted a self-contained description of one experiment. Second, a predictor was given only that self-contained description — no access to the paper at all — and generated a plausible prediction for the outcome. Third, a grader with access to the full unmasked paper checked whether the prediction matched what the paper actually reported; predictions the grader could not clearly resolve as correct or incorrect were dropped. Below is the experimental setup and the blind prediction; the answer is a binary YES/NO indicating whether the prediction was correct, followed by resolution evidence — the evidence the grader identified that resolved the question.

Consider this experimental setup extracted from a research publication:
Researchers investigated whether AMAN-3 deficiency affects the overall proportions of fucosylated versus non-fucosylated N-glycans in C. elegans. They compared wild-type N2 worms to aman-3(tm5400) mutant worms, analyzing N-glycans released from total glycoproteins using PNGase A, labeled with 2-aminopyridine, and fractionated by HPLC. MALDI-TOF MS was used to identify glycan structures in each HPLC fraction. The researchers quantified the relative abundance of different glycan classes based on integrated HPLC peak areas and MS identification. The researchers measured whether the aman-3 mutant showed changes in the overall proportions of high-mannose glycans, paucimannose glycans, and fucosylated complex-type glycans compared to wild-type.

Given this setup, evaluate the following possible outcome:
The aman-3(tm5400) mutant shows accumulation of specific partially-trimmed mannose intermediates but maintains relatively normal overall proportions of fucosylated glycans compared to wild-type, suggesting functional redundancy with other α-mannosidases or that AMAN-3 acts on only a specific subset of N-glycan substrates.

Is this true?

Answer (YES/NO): NO